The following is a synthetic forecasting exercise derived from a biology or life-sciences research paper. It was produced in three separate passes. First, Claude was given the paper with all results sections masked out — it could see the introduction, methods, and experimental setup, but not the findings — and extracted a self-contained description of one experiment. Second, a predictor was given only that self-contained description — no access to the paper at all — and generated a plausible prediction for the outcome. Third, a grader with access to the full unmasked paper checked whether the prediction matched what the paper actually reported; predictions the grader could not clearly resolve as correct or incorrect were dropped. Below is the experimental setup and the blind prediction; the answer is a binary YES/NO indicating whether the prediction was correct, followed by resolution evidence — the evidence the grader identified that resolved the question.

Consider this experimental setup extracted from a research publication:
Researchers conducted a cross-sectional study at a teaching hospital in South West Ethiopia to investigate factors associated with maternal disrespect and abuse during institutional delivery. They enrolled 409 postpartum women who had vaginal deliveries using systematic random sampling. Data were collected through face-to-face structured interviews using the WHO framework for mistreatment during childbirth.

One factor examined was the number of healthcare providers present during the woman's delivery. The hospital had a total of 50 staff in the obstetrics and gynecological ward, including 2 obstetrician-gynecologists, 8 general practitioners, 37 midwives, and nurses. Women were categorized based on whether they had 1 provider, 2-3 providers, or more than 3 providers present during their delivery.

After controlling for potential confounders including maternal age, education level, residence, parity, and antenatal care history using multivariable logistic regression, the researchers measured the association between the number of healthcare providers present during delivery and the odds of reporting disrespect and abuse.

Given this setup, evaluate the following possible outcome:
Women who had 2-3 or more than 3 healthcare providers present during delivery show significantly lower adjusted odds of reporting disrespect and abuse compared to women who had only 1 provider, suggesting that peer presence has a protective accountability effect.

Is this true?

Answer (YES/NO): NO